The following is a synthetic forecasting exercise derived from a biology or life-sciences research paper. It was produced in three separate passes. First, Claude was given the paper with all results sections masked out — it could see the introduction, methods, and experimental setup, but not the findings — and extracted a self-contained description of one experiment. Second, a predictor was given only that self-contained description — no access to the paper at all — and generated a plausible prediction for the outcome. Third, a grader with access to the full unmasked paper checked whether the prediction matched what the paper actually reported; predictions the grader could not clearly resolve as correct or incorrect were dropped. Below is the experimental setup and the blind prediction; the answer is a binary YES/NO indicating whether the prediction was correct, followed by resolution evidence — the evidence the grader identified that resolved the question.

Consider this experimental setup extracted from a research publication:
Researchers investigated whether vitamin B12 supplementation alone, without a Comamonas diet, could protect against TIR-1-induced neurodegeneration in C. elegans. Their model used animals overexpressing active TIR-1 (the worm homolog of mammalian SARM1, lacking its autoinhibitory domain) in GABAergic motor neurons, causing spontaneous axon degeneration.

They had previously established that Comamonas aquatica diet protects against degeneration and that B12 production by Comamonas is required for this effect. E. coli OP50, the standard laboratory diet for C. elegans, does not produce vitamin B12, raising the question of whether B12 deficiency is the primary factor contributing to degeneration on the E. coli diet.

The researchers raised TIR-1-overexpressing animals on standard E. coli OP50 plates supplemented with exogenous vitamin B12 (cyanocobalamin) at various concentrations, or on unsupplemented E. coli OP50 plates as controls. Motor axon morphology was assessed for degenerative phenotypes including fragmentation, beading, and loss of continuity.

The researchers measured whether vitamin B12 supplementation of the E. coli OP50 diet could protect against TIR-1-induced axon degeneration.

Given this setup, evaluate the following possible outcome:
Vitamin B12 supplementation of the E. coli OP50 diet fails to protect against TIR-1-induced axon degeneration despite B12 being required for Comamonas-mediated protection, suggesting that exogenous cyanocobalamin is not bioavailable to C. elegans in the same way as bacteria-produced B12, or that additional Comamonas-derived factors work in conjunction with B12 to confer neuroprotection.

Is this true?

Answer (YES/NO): NO